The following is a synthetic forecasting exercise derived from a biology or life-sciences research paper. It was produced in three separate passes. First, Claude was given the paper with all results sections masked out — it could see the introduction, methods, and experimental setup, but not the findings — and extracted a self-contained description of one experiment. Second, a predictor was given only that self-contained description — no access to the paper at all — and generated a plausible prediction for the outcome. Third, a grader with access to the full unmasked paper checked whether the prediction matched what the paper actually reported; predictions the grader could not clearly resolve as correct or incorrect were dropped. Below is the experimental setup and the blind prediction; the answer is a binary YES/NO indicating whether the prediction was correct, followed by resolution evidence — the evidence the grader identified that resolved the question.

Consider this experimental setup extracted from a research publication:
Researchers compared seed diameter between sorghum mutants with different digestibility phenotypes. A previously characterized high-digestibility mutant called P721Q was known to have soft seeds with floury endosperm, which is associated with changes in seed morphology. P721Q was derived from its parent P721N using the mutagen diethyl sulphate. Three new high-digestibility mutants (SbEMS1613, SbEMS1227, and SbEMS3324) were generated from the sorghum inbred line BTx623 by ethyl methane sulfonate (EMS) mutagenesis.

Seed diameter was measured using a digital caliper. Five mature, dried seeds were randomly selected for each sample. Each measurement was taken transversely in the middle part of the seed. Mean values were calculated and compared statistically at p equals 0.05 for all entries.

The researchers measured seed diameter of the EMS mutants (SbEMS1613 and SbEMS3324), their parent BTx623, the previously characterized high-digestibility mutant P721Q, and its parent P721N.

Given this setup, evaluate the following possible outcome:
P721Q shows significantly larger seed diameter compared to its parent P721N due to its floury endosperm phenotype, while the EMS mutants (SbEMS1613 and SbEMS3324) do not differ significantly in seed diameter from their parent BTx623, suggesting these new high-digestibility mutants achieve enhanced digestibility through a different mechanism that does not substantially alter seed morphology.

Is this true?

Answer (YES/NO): NO